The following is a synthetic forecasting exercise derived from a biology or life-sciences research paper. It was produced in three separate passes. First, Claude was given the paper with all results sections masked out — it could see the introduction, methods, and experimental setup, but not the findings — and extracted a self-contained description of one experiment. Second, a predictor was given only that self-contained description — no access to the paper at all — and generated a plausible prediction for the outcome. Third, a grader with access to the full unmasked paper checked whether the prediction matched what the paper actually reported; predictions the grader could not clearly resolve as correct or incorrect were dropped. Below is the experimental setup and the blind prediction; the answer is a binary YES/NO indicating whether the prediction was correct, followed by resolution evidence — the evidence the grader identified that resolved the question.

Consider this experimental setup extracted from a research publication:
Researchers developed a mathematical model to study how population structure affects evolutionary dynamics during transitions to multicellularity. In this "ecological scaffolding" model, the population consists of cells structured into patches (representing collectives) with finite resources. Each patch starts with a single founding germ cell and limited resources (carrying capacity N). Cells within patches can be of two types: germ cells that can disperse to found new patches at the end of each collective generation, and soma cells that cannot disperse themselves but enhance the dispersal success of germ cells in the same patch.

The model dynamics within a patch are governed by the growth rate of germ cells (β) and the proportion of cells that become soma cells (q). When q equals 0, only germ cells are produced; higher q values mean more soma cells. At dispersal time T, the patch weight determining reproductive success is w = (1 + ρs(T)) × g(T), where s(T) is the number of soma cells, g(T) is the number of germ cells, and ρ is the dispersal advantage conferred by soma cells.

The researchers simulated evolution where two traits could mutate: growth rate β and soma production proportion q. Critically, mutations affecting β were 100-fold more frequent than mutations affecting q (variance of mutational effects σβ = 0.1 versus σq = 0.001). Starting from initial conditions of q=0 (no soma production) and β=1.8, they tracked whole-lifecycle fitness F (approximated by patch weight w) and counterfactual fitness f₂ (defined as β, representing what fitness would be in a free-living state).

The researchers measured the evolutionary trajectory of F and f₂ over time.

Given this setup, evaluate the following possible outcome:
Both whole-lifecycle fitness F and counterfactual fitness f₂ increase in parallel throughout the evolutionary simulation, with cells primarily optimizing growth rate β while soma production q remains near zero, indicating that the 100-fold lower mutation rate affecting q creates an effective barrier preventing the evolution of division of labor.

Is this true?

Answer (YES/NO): NO